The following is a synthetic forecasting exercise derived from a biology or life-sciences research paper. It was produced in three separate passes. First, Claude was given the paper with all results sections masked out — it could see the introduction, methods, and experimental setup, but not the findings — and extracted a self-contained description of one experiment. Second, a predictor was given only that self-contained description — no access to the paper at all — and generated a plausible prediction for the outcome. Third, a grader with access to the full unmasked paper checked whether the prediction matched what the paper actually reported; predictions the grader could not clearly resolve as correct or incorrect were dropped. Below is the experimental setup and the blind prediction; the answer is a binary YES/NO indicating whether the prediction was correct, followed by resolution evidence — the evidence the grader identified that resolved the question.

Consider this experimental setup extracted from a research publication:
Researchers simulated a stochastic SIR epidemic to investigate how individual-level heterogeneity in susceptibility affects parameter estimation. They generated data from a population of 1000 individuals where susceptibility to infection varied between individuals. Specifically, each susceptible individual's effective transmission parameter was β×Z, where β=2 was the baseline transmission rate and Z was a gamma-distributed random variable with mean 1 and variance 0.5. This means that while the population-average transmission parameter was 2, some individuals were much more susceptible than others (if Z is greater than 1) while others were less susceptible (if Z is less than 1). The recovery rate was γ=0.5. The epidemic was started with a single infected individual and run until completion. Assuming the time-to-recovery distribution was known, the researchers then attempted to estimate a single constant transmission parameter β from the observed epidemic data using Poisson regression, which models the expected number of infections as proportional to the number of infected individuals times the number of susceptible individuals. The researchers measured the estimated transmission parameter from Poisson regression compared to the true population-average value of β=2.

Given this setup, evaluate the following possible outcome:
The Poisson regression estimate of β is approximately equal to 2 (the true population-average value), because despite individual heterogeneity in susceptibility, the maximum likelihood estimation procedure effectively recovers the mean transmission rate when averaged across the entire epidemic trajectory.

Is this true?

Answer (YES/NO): NO